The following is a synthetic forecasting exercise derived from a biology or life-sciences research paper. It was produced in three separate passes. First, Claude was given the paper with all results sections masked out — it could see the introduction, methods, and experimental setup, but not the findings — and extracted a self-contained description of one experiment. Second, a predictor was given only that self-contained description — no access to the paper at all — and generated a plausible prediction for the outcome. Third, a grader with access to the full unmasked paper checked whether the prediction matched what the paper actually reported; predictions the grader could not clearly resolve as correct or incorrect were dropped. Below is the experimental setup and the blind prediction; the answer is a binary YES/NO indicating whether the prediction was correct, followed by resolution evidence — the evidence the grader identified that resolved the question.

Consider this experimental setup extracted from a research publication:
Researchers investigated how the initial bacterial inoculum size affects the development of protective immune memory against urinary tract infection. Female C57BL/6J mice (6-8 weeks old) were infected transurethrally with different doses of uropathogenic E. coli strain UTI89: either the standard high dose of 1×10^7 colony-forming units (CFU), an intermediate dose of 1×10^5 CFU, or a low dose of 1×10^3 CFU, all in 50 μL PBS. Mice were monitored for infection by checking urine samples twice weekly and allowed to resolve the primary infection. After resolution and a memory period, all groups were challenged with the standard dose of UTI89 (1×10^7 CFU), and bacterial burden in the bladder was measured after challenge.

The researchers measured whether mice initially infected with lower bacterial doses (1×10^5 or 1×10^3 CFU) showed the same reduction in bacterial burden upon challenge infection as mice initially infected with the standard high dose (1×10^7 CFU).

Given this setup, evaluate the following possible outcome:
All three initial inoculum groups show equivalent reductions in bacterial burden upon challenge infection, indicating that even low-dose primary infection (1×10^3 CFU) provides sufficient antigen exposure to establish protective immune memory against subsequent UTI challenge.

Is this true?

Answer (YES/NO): NO